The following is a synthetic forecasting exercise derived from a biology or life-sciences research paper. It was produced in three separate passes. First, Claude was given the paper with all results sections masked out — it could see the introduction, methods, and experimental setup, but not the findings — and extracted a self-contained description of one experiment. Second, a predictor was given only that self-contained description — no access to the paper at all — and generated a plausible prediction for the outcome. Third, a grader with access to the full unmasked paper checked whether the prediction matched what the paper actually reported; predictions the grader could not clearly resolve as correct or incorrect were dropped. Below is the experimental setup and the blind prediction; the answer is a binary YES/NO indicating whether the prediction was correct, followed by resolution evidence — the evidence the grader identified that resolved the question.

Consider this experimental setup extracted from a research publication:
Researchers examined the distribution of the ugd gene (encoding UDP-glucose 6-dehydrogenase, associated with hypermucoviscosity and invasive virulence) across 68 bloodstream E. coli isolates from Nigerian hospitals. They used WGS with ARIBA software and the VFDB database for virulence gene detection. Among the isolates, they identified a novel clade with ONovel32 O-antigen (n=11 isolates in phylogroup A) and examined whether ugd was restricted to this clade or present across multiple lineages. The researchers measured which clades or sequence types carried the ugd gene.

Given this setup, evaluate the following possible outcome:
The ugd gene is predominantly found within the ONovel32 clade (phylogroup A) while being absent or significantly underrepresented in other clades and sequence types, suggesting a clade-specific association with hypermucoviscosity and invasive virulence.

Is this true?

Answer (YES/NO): YES